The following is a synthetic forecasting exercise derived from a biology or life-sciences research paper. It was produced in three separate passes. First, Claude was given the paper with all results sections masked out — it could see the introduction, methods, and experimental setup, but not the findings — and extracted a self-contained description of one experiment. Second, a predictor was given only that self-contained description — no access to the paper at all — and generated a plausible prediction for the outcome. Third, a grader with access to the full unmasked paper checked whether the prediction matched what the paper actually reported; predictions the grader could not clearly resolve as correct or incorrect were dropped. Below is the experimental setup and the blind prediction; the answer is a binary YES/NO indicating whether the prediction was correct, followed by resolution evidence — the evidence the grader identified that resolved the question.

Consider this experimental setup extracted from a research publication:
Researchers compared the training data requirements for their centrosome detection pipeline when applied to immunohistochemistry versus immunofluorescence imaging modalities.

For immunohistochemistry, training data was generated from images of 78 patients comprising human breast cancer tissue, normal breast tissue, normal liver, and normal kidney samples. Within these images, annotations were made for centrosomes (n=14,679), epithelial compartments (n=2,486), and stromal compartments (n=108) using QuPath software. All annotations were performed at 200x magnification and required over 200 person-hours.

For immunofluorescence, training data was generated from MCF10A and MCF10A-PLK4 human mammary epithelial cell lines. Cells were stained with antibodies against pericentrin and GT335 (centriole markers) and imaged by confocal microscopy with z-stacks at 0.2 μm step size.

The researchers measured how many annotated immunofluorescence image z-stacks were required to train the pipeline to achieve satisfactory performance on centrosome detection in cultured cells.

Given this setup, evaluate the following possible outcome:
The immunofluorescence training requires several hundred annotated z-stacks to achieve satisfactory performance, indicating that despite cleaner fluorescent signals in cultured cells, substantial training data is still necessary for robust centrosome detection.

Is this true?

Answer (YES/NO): NO